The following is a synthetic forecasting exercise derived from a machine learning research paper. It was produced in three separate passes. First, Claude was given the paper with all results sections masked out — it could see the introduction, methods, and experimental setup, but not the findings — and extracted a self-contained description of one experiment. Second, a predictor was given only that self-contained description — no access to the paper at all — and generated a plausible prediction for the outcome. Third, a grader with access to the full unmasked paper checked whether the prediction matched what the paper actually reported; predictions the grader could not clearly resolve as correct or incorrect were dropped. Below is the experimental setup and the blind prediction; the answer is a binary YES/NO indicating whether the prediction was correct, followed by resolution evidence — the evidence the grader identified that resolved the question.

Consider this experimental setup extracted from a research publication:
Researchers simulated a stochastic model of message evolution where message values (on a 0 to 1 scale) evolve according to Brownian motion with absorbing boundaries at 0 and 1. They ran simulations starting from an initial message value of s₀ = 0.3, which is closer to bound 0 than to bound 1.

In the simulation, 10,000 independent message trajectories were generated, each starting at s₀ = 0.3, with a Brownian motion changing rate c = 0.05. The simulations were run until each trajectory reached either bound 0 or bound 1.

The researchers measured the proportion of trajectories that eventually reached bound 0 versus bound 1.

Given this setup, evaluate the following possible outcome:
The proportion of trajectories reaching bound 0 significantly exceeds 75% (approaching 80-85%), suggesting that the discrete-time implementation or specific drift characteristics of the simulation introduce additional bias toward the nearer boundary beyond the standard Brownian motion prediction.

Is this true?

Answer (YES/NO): NO